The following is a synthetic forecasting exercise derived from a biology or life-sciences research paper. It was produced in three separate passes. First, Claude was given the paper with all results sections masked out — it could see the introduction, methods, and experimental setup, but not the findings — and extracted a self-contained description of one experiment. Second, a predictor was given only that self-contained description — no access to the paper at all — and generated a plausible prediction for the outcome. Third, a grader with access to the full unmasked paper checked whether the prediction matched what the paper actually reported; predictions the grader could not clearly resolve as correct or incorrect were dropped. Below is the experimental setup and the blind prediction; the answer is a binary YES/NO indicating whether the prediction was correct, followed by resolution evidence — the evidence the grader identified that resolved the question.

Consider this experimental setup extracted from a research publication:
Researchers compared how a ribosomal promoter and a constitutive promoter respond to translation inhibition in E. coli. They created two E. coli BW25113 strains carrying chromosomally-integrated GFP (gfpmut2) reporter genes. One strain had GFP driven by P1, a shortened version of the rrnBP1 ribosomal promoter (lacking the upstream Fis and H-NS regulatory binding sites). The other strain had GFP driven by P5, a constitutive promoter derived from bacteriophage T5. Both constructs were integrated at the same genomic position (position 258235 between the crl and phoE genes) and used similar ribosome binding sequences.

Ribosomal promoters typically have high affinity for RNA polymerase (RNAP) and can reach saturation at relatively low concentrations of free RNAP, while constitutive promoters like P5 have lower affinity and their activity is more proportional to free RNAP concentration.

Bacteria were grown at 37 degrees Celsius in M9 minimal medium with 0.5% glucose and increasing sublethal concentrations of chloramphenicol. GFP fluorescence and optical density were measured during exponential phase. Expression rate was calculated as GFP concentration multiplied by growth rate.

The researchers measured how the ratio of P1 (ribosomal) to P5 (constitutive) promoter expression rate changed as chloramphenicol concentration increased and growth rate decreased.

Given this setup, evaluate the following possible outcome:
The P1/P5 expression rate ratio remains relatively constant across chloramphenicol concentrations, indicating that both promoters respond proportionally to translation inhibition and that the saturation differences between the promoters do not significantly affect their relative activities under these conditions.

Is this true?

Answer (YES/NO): NO